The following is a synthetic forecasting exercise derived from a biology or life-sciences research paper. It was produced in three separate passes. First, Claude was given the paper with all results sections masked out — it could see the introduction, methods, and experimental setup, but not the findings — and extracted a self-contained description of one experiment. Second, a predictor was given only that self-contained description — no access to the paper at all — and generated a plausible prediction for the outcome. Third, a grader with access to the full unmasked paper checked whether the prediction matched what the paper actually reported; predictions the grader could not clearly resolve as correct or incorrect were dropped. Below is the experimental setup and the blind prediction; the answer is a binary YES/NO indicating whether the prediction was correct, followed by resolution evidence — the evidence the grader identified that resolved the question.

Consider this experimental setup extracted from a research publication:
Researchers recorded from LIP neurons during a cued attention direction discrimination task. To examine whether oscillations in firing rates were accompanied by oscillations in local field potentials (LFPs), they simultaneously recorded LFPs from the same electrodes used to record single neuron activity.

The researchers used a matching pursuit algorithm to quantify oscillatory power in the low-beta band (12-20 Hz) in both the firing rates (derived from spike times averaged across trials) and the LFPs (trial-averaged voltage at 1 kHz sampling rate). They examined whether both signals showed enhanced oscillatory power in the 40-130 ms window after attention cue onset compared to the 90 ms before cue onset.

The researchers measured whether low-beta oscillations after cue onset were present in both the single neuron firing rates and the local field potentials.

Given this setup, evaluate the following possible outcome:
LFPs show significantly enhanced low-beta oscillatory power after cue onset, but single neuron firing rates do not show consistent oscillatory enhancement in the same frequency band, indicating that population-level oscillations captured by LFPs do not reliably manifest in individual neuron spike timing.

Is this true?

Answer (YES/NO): NO